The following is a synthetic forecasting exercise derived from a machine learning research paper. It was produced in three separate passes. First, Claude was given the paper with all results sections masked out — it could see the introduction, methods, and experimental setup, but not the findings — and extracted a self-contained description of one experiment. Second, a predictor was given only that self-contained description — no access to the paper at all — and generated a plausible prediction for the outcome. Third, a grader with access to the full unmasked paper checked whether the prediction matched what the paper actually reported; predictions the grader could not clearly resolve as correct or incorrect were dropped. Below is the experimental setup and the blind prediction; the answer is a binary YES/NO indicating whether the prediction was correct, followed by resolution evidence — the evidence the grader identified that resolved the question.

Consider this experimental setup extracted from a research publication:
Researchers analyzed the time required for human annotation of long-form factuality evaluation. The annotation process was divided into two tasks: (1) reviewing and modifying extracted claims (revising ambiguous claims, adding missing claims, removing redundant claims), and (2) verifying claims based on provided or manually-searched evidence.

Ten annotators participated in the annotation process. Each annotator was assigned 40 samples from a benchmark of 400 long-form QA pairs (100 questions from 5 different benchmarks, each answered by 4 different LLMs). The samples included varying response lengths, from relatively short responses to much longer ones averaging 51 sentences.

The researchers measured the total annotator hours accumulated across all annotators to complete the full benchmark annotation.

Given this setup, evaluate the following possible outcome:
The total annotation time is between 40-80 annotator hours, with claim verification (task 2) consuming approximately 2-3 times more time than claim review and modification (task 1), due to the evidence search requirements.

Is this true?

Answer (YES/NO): NO